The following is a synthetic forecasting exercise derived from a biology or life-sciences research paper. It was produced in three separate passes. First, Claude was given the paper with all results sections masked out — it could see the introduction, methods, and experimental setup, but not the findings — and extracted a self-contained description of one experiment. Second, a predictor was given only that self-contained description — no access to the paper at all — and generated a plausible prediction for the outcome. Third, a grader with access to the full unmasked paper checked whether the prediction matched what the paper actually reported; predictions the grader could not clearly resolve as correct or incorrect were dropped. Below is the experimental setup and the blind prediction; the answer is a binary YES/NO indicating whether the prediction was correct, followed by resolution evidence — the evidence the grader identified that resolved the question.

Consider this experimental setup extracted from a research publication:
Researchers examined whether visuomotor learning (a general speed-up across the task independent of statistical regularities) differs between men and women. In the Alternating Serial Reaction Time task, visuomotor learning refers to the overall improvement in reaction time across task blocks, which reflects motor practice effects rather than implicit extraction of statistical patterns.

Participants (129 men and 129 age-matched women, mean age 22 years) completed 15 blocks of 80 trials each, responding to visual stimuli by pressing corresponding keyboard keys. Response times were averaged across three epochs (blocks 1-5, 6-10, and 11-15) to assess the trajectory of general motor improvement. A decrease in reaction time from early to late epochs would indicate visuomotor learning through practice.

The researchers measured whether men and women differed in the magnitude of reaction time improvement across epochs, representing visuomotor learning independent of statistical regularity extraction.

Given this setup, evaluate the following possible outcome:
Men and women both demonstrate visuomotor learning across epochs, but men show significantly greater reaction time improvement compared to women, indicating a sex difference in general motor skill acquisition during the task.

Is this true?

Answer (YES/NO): NO